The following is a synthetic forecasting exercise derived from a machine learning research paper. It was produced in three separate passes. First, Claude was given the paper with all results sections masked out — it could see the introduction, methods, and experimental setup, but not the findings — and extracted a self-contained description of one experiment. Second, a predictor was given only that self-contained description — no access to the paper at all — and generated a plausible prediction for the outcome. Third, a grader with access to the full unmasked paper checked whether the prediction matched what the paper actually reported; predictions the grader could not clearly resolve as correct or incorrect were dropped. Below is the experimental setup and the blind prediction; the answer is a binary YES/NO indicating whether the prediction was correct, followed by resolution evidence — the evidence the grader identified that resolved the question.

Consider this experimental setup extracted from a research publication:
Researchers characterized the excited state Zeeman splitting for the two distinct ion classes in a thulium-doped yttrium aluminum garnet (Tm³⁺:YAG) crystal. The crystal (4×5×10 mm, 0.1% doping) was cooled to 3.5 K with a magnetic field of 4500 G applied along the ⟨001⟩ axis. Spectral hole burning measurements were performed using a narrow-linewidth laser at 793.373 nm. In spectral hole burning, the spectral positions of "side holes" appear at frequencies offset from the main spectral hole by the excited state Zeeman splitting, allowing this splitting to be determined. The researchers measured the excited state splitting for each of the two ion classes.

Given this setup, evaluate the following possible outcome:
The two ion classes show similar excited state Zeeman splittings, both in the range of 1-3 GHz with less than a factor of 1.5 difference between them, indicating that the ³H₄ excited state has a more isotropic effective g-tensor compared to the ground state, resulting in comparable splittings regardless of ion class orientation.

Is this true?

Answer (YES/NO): NO